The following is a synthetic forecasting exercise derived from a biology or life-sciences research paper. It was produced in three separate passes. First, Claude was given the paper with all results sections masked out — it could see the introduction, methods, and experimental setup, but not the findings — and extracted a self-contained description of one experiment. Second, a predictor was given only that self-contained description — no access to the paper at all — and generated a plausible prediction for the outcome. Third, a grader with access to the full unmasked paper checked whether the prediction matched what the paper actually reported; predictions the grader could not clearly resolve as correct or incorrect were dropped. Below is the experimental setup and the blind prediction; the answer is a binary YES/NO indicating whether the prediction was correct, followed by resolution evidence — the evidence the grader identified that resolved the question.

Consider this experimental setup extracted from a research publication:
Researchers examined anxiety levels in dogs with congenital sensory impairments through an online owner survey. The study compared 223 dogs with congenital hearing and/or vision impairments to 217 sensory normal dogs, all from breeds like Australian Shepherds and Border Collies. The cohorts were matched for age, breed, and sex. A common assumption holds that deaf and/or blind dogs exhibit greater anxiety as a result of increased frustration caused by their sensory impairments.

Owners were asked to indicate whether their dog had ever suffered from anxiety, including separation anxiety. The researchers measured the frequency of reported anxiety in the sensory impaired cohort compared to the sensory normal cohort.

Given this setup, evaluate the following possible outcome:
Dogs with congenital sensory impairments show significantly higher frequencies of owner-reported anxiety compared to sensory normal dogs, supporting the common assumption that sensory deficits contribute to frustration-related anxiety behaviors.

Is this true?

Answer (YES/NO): NO